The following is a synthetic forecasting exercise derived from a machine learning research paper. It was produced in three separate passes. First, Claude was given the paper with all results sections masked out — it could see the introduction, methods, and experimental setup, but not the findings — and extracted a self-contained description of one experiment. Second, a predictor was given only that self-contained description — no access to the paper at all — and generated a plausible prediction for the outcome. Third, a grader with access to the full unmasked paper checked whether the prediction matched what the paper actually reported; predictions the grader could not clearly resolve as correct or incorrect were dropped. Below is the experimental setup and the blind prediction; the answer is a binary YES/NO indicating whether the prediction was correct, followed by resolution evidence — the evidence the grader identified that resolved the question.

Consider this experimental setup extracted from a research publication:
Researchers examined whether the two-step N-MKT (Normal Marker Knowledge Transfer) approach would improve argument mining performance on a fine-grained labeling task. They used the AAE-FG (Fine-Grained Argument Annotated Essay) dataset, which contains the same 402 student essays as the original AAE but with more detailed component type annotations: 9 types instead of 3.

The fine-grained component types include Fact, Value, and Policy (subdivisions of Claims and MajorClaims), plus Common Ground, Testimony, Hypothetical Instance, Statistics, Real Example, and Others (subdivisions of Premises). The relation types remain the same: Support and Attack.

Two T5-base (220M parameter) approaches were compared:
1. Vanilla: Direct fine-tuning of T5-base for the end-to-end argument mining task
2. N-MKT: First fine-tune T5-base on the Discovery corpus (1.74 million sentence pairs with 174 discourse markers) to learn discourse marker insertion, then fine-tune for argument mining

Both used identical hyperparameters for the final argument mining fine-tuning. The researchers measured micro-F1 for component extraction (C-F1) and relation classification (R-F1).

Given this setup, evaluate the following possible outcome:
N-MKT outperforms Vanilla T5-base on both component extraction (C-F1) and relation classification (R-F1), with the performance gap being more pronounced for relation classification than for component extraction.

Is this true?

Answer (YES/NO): NO